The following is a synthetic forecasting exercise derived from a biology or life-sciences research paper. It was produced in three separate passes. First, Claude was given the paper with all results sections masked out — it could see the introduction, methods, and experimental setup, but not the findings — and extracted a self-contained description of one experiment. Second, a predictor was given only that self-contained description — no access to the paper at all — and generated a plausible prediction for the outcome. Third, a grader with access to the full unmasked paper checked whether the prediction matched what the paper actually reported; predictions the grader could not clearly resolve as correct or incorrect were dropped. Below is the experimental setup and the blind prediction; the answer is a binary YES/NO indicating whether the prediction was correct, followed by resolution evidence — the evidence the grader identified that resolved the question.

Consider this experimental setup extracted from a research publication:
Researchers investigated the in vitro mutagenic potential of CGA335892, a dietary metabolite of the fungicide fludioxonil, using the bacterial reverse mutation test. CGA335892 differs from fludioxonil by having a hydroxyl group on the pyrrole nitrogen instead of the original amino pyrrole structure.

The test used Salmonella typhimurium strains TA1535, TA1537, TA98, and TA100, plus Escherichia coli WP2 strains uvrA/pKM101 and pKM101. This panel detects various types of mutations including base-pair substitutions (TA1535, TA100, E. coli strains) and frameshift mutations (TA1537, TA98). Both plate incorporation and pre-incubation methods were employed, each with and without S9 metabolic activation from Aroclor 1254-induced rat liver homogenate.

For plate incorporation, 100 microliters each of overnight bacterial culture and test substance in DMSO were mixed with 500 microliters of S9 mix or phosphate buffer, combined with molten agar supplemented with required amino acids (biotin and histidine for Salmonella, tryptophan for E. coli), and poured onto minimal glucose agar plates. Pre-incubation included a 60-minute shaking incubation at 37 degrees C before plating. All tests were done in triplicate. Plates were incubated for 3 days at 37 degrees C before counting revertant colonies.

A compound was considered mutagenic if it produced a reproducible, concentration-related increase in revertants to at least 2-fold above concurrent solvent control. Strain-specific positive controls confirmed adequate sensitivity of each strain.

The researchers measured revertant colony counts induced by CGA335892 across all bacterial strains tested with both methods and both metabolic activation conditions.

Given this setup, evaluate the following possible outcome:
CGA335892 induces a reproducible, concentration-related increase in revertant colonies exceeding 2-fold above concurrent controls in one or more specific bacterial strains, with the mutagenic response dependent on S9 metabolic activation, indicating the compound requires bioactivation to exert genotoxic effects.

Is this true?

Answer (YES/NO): NO